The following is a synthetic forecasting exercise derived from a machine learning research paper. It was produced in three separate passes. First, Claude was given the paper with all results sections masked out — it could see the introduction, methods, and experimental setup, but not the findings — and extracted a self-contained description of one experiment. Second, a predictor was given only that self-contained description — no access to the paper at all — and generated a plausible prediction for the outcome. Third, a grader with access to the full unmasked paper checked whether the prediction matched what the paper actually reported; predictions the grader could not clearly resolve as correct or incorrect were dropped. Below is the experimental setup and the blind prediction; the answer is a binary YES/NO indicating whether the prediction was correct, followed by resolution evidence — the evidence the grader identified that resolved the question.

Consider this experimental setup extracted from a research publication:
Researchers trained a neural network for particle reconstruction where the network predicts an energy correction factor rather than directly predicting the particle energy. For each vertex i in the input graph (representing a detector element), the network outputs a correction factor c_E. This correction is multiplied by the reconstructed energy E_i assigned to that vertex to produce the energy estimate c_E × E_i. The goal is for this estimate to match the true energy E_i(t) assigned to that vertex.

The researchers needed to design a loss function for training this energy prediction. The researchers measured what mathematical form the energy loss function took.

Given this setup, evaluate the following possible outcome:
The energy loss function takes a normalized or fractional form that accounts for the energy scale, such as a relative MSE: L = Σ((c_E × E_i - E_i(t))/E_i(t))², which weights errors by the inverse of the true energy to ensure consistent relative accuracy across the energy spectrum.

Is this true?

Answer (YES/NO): YES